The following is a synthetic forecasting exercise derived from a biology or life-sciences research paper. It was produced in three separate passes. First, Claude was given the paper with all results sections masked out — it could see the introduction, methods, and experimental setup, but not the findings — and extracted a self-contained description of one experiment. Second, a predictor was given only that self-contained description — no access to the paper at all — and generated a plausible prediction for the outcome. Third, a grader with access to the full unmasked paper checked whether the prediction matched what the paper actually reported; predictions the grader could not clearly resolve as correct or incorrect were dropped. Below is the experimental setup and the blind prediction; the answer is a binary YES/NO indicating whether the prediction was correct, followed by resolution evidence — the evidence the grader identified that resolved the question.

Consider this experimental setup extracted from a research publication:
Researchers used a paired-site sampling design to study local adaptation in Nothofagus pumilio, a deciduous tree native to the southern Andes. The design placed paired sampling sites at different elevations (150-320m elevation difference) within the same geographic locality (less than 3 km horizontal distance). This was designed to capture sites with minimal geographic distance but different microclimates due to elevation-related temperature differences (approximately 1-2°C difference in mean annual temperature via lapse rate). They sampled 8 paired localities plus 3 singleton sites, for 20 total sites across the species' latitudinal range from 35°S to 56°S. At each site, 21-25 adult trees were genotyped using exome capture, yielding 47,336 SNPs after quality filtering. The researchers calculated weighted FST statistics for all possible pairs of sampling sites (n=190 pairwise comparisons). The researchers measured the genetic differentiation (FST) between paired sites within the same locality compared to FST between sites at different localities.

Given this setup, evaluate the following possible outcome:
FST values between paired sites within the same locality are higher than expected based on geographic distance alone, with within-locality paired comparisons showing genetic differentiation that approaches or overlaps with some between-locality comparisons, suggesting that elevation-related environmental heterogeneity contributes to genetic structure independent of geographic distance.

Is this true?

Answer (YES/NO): NO